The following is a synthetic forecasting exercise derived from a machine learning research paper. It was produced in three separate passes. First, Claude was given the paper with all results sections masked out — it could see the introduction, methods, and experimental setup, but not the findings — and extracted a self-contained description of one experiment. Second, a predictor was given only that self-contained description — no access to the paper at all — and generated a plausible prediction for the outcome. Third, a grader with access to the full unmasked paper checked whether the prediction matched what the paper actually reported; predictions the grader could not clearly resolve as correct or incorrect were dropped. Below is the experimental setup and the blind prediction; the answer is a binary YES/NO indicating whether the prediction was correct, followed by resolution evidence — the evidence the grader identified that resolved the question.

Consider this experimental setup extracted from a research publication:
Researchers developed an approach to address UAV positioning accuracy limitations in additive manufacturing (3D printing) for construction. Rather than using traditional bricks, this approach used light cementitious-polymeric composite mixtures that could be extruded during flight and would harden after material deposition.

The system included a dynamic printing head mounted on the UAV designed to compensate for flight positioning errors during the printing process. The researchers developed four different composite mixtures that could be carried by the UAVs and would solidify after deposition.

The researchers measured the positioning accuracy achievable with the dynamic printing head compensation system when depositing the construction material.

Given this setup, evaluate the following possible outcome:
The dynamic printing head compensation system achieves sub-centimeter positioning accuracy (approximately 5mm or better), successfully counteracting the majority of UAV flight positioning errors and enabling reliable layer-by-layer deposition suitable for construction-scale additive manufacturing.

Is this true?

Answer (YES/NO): YES